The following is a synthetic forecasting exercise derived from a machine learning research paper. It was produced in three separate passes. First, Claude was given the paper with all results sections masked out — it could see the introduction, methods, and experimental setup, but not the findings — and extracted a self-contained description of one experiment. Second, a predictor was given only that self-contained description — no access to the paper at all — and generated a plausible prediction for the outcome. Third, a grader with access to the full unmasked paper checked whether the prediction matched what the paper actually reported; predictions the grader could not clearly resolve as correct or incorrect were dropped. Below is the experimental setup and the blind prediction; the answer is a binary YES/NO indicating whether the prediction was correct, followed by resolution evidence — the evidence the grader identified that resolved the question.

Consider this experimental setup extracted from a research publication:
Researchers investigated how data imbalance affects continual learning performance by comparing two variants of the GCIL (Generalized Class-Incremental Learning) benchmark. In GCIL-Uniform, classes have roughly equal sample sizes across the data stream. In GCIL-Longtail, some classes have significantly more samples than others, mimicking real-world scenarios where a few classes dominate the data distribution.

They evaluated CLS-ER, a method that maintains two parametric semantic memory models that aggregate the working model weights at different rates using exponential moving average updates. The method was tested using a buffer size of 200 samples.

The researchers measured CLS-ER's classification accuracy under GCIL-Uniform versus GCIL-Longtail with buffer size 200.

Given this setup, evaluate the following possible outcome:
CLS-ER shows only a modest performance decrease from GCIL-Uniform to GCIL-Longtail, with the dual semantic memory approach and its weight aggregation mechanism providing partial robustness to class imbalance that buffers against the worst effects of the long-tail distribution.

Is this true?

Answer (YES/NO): YES